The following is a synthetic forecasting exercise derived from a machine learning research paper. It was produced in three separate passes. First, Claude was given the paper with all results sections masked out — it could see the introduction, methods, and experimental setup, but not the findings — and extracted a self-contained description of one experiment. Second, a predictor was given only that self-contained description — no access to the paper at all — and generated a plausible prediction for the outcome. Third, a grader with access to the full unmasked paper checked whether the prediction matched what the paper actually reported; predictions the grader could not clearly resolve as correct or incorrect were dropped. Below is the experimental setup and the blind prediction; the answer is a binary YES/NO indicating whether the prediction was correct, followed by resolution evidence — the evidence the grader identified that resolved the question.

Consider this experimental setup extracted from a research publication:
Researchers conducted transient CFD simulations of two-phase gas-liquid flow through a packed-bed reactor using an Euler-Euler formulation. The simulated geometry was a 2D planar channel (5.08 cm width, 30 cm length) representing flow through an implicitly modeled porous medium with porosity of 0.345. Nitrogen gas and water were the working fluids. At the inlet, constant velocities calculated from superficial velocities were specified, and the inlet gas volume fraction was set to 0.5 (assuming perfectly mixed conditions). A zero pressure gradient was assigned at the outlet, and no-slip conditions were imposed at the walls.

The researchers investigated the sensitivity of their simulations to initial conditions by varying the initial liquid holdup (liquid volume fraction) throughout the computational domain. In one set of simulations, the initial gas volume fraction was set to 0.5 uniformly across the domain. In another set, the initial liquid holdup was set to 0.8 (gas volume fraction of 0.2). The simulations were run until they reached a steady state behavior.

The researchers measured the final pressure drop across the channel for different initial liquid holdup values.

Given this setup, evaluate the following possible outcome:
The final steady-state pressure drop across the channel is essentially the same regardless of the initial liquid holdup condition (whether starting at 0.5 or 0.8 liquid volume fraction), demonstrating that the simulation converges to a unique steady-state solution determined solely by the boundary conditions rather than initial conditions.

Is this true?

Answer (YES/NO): YES